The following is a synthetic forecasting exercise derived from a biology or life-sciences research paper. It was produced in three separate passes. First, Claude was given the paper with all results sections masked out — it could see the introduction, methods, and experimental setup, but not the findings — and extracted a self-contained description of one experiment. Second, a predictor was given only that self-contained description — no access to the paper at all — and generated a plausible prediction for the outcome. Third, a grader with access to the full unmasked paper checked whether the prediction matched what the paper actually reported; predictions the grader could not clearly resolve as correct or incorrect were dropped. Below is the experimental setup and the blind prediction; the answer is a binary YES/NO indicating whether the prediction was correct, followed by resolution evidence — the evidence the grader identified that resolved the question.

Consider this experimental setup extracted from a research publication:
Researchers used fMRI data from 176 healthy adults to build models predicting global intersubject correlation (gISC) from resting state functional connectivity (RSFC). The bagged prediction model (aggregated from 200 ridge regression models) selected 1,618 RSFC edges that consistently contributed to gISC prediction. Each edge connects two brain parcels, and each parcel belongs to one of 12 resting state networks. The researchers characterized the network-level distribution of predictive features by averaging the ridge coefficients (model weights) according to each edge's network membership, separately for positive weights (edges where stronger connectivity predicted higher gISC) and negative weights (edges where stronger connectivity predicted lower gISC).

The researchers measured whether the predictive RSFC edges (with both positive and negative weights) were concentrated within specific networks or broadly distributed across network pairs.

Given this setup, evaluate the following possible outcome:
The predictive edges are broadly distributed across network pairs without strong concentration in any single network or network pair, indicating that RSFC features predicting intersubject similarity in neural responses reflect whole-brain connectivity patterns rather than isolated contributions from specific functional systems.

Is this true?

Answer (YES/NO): YES